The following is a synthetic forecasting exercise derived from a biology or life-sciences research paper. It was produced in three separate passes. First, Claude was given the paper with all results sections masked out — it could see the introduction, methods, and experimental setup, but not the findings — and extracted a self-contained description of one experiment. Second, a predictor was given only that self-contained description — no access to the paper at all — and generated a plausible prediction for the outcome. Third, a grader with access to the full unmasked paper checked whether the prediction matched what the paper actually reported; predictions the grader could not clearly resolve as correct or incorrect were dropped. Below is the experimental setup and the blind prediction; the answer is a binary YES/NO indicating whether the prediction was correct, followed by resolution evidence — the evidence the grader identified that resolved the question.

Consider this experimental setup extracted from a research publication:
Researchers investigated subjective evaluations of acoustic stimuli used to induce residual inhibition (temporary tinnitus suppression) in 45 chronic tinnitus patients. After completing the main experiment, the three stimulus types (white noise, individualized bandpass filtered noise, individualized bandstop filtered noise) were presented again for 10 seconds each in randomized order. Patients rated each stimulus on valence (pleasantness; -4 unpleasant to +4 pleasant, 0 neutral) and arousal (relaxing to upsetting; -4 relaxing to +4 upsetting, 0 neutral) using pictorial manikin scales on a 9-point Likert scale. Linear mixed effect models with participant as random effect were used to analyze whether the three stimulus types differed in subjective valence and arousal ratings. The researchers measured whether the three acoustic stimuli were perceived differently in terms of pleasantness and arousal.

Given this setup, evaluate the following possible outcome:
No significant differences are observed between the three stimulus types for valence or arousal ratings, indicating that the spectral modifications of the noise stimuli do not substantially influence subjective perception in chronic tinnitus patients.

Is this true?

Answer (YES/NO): NO